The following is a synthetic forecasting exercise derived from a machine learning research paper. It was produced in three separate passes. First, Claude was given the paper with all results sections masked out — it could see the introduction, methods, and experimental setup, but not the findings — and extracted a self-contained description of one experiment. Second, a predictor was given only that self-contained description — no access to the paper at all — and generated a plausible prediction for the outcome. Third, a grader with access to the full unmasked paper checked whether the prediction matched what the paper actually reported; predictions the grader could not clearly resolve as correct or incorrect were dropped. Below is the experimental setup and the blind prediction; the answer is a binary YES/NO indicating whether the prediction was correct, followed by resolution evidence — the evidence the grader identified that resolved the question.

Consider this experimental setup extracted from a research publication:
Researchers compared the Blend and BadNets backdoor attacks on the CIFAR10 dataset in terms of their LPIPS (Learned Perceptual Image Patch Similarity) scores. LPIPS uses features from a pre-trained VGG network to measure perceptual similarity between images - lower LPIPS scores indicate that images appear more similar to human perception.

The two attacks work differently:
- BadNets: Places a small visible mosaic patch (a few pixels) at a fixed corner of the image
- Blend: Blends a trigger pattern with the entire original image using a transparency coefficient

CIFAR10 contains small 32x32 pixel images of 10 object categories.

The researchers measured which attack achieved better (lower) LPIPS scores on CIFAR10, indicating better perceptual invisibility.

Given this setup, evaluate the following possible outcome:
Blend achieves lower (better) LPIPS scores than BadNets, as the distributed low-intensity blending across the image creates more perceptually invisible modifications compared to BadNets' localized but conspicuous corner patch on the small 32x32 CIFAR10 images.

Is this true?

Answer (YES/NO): NO